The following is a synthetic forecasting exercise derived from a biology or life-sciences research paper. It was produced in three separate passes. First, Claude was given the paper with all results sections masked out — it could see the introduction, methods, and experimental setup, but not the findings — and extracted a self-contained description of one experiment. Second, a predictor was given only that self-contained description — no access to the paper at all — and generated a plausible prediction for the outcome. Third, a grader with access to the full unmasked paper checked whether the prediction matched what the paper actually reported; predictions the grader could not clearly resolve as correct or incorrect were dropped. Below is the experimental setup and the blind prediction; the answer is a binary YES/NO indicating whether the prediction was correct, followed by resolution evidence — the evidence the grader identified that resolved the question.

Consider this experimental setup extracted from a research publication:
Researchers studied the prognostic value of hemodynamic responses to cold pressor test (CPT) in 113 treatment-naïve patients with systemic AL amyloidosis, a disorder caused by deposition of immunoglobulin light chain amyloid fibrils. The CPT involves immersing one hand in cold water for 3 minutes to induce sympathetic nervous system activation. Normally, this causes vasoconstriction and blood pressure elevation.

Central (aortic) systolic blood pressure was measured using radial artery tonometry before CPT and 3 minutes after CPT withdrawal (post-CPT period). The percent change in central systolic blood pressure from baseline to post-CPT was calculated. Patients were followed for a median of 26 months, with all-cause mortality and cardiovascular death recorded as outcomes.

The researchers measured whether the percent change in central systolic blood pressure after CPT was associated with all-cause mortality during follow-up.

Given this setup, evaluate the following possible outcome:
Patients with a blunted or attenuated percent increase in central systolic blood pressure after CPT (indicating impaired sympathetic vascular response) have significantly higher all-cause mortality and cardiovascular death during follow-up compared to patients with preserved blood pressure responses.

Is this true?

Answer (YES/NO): NO